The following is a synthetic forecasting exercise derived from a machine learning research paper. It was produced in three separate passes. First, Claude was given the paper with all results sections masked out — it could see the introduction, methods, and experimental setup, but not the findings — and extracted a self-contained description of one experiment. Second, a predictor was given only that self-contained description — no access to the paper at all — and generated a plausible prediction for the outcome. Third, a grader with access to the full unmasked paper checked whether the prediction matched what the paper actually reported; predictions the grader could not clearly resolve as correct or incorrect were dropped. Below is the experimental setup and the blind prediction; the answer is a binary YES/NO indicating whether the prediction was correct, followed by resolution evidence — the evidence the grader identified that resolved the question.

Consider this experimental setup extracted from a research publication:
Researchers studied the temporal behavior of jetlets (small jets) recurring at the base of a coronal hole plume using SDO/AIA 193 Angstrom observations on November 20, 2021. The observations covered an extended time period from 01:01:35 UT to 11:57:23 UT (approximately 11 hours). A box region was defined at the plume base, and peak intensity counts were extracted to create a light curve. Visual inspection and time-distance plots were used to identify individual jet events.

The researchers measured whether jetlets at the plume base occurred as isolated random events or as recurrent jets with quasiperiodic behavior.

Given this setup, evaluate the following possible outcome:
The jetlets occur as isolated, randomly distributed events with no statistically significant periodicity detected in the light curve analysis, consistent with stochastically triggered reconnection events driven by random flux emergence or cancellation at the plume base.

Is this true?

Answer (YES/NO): NO